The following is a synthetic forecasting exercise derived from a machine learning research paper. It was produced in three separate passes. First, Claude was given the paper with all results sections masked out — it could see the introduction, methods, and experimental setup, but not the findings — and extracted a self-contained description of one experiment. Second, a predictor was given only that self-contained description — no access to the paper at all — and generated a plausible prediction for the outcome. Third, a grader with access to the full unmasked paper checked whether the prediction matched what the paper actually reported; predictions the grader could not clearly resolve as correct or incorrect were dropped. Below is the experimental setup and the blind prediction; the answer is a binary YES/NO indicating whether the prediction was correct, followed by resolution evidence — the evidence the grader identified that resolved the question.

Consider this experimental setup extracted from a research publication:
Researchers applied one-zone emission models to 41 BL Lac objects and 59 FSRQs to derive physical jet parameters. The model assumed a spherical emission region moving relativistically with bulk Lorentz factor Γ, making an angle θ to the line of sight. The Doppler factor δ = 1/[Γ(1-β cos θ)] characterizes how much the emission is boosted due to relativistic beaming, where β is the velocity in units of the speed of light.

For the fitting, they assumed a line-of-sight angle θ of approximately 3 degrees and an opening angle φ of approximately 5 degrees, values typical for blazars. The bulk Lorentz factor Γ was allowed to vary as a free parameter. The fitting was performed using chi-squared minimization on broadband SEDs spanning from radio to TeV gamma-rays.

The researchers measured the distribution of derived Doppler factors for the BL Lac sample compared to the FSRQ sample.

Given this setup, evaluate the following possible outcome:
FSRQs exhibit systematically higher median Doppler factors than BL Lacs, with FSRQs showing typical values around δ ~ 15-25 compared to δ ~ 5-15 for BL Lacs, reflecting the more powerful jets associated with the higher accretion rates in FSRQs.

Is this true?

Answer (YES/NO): NO